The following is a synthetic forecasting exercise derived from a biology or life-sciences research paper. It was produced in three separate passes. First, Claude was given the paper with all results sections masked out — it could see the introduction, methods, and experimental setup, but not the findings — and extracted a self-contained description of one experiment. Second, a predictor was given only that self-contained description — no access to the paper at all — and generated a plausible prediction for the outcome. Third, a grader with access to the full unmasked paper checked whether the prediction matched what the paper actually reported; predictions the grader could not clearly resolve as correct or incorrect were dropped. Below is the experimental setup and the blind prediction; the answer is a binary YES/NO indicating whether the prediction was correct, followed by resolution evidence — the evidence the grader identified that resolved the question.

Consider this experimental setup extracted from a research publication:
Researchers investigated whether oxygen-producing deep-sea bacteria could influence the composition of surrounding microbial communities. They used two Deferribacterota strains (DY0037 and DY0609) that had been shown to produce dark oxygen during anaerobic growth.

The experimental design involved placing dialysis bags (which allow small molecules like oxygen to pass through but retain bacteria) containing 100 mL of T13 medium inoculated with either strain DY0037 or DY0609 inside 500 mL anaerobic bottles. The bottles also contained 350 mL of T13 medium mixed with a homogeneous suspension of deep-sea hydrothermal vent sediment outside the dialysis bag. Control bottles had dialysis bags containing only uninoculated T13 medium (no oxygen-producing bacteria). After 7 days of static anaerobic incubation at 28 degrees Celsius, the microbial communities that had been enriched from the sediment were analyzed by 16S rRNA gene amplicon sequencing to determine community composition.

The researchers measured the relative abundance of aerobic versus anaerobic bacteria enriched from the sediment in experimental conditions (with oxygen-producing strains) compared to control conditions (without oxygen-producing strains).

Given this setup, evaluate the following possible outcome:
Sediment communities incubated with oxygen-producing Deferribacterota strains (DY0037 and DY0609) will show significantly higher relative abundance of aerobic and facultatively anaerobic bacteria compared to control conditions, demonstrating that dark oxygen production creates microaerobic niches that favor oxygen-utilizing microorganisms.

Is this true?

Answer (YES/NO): YES